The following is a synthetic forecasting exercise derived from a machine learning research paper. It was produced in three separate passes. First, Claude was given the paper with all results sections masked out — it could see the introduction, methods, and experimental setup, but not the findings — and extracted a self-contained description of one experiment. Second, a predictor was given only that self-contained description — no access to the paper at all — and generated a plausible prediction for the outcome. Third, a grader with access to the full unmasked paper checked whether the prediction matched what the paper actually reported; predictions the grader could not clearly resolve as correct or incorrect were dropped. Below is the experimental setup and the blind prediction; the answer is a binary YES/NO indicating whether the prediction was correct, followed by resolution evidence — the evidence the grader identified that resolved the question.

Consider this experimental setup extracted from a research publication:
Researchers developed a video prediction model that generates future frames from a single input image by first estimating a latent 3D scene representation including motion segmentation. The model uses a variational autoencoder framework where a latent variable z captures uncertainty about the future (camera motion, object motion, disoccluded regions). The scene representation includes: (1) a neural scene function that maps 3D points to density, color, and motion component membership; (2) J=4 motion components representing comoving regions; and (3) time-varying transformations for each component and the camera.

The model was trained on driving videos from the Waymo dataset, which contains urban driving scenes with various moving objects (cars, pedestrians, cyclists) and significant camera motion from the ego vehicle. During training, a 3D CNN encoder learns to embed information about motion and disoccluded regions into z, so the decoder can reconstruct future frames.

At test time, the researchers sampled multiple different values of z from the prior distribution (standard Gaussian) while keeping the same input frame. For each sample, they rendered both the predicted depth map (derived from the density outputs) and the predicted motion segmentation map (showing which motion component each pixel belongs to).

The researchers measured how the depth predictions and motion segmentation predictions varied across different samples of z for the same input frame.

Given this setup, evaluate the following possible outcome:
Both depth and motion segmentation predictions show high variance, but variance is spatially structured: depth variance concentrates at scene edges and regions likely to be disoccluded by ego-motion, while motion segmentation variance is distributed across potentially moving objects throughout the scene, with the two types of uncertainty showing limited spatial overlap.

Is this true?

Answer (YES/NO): NO